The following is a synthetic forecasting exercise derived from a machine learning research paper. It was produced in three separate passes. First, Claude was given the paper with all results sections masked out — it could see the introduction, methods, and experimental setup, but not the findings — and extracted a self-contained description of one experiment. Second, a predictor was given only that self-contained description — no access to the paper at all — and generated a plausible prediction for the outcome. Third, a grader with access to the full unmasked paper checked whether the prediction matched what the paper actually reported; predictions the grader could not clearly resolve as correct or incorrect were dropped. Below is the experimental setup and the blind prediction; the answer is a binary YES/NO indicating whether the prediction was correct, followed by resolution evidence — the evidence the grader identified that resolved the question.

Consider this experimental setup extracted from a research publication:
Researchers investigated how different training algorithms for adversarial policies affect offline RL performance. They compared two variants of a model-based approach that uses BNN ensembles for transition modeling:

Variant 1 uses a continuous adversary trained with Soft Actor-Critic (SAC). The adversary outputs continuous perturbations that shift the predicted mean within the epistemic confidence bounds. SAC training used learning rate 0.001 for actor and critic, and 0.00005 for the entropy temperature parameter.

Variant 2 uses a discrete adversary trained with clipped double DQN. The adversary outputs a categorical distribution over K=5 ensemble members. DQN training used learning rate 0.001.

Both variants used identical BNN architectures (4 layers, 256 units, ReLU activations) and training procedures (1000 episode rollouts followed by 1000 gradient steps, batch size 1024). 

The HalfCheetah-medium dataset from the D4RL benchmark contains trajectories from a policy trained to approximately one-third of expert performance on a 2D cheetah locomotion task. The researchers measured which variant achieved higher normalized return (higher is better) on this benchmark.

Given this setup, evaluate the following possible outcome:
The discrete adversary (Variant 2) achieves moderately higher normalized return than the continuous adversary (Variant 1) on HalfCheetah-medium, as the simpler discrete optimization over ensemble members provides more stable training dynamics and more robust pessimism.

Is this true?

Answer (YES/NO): NO